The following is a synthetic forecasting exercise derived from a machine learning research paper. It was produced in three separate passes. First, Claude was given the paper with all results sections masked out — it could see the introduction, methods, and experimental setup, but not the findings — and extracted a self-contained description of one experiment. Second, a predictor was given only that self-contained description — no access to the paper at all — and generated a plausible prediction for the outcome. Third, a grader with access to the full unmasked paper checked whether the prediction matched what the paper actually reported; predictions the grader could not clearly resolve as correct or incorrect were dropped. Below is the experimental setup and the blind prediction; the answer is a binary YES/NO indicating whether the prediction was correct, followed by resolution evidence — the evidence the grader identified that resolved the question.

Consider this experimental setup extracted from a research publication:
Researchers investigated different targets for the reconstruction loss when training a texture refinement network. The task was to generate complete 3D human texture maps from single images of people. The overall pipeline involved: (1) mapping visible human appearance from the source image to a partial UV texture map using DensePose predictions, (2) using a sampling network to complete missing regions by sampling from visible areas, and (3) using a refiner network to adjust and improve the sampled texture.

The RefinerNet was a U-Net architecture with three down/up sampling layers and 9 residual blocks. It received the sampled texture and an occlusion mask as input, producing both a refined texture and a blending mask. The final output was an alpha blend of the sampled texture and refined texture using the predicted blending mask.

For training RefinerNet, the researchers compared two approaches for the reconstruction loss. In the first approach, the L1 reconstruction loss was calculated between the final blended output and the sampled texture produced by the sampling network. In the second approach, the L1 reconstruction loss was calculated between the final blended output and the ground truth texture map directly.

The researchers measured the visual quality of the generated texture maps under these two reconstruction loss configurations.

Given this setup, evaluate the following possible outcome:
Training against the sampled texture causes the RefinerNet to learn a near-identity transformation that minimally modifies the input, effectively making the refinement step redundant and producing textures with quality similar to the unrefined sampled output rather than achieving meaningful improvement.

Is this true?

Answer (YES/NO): NO